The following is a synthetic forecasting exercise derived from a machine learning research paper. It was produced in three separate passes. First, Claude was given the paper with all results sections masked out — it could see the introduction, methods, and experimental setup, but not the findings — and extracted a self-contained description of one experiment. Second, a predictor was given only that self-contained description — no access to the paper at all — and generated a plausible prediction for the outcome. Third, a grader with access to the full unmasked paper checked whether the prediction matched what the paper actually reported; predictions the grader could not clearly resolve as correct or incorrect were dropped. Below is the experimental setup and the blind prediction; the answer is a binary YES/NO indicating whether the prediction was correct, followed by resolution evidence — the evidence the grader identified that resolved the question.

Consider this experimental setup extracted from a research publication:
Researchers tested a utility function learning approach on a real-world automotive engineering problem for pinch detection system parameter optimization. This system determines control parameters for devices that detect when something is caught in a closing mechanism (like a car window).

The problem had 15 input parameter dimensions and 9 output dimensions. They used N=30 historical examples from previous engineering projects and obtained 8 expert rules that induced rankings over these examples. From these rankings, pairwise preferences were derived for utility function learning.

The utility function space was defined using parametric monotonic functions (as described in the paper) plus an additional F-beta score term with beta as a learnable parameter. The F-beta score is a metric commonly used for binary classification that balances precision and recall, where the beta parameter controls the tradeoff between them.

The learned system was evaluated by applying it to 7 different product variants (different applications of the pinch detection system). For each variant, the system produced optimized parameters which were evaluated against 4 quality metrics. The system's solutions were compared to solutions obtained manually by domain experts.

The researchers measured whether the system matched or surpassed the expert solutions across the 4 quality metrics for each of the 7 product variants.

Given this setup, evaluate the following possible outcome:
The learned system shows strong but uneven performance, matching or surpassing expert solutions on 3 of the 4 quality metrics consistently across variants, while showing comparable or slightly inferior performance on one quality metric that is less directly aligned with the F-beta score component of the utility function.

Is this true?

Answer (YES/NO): NO